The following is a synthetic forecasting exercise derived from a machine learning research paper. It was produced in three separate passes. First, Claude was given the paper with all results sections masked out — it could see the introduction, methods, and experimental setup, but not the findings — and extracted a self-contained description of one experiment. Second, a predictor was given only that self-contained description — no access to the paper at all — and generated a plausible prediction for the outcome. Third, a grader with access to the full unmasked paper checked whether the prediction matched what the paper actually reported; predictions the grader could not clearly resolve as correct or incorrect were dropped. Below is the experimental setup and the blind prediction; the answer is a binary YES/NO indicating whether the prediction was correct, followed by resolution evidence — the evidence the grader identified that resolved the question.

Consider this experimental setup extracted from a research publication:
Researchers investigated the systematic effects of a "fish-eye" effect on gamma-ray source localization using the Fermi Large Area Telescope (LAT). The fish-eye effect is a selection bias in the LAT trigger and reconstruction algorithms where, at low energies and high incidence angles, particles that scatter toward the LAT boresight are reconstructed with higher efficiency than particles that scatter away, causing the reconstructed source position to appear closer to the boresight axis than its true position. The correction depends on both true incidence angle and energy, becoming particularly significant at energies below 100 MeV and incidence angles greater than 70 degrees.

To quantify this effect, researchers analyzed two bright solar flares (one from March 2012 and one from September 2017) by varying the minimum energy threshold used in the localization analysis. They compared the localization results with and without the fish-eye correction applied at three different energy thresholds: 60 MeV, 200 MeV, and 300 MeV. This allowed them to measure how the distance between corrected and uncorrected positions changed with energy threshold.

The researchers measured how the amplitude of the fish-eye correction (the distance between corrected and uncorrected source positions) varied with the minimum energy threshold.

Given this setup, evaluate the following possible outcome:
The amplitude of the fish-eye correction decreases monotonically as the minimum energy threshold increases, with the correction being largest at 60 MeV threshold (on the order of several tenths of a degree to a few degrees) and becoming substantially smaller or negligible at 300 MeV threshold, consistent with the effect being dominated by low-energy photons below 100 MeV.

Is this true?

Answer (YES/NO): YES